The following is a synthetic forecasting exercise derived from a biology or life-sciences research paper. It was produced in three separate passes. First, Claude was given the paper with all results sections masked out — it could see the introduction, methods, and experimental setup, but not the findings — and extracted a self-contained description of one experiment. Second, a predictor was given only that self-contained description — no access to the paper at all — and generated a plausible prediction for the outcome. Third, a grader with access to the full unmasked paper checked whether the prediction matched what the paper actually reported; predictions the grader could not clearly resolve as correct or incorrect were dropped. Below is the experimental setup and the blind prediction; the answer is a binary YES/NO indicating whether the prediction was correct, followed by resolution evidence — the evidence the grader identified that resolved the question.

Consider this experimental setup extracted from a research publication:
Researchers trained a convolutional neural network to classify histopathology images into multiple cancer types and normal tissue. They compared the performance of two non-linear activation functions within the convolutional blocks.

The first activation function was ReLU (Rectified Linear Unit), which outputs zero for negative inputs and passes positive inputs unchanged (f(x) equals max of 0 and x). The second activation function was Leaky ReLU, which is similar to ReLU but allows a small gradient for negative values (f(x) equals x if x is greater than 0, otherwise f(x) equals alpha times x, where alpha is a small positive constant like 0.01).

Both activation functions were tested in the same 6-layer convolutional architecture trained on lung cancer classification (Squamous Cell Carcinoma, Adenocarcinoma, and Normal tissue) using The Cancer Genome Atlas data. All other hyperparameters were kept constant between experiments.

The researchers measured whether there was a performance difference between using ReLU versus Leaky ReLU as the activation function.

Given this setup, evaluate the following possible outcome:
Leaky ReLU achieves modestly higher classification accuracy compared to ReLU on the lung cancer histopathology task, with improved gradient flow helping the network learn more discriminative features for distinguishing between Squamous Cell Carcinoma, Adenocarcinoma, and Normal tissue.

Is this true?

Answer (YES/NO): NO